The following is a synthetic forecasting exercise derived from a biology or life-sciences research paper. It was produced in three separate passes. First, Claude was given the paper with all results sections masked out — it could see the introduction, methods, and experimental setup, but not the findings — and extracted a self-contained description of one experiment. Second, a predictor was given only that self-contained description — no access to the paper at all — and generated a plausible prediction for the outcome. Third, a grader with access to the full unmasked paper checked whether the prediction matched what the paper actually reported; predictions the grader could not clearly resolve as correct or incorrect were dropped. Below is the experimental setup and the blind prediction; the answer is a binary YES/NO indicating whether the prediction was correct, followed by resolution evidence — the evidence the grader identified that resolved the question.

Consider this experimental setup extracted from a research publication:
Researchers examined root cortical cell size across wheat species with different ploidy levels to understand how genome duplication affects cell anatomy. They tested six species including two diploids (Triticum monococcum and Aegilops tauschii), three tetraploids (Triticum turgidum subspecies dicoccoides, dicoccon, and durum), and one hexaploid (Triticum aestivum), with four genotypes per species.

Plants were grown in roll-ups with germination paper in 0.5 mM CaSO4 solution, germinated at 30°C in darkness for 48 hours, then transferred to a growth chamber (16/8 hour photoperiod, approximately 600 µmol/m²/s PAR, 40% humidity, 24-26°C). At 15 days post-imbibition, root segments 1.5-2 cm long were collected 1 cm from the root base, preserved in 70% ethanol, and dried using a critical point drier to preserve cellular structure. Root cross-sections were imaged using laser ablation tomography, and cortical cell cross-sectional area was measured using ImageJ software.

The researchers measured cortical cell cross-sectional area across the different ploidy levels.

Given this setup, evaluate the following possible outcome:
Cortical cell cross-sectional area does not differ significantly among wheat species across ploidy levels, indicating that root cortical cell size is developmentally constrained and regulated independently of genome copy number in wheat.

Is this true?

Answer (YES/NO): NO